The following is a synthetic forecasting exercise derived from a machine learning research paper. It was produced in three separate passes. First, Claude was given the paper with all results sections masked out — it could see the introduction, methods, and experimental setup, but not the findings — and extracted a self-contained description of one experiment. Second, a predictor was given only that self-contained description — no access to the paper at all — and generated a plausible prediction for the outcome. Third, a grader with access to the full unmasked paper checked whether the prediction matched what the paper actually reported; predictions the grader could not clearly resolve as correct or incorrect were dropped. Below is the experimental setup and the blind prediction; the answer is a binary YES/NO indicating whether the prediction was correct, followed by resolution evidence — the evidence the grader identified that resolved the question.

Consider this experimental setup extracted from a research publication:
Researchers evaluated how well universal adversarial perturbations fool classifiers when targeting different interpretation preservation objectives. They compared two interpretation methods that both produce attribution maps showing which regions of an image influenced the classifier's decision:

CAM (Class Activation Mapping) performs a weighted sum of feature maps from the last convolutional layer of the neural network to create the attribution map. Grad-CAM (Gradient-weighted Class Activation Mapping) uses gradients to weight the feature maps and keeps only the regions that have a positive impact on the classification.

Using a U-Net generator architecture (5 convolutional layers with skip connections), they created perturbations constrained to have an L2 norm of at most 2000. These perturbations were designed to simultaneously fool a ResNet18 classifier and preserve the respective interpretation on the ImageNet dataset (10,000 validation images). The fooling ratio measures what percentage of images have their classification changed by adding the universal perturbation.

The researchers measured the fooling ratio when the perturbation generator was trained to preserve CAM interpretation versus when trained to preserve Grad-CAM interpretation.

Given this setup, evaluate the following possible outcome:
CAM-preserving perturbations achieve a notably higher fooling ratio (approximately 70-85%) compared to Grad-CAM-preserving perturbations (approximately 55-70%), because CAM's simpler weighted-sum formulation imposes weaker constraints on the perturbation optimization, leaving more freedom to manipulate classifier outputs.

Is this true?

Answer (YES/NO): NO